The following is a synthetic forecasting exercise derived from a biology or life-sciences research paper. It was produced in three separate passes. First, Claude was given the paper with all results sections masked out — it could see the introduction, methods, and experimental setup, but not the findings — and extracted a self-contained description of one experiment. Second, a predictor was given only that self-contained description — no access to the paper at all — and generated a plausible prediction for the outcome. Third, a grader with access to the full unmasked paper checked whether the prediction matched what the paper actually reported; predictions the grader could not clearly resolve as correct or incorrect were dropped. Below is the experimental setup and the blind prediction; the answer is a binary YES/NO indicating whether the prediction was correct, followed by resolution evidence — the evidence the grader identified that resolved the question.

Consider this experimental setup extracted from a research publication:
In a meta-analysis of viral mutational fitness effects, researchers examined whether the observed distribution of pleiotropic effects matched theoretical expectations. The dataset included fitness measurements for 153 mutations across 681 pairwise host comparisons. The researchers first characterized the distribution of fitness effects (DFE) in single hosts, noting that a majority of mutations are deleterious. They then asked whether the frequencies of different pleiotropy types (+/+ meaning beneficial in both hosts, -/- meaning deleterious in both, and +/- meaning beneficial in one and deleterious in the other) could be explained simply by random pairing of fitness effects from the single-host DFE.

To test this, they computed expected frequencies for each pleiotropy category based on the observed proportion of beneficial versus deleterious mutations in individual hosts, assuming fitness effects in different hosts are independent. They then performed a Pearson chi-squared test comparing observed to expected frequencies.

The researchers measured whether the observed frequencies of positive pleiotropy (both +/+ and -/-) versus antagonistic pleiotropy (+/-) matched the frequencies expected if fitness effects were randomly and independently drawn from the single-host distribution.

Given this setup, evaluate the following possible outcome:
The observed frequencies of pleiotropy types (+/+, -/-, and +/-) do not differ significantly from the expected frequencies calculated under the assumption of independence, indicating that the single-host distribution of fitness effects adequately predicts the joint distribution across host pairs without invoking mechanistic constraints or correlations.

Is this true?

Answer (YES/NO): YES